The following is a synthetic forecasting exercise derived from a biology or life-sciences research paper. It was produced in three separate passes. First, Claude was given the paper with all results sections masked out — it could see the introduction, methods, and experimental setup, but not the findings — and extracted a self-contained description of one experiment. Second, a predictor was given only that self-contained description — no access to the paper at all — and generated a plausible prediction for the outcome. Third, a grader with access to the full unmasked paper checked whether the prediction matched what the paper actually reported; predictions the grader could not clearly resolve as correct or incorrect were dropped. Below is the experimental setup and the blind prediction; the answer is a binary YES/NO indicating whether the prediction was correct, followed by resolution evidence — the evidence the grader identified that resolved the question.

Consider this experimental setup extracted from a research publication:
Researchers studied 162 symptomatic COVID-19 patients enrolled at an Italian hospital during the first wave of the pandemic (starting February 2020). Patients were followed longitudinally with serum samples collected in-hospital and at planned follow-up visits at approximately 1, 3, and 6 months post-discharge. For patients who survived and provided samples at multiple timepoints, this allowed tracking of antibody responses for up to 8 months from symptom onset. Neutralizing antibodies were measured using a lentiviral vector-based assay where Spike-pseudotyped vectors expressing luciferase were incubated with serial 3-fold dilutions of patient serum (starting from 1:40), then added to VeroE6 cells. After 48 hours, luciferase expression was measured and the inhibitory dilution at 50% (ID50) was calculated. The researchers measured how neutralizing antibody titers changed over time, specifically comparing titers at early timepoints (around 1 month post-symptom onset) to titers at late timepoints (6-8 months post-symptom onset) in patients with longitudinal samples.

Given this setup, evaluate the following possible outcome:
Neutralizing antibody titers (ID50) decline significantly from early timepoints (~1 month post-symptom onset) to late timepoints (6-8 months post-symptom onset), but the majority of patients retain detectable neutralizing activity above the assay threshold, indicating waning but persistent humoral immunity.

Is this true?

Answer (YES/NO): YES